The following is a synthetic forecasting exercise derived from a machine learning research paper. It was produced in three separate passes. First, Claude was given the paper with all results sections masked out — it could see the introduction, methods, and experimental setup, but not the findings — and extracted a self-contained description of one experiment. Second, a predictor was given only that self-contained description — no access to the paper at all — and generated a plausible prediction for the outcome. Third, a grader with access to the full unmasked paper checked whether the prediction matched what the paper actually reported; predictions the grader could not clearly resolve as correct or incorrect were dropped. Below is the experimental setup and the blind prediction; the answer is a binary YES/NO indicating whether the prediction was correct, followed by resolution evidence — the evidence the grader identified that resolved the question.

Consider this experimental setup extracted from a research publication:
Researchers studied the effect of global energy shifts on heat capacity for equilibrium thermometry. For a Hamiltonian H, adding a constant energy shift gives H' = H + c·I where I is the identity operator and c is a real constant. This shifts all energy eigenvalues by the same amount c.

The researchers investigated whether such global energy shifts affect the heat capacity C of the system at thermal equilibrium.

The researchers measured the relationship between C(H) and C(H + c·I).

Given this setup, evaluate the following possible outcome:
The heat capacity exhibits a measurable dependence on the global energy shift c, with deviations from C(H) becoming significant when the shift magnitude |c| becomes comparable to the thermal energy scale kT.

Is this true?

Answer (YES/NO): NO